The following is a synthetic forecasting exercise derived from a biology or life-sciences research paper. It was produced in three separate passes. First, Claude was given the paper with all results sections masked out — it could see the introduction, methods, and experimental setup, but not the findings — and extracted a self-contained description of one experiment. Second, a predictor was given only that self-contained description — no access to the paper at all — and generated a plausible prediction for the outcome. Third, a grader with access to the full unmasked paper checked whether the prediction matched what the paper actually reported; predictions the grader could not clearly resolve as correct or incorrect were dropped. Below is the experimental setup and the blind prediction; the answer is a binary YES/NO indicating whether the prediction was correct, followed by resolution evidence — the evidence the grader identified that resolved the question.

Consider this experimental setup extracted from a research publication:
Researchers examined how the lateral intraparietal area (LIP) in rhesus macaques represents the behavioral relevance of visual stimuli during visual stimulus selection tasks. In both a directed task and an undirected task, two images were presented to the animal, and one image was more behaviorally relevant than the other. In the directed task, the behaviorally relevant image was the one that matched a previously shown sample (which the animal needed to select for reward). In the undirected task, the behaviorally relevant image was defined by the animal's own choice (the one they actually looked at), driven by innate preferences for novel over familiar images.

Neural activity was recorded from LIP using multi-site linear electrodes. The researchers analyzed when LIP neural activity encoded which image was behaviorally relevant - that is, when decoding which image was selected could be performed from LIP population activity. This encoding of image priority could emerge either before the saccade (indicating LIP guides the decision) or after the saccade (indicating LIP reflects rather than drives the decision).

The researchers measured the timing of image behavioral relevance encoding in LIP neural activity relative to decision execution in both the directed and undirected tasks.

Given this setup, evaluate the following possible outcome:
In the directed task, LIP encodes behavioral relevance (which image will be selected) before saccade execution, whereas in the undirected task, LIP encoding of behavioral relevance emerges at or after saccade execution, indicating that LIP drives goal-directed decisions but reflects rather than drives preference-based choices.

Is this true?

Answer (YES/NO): NO